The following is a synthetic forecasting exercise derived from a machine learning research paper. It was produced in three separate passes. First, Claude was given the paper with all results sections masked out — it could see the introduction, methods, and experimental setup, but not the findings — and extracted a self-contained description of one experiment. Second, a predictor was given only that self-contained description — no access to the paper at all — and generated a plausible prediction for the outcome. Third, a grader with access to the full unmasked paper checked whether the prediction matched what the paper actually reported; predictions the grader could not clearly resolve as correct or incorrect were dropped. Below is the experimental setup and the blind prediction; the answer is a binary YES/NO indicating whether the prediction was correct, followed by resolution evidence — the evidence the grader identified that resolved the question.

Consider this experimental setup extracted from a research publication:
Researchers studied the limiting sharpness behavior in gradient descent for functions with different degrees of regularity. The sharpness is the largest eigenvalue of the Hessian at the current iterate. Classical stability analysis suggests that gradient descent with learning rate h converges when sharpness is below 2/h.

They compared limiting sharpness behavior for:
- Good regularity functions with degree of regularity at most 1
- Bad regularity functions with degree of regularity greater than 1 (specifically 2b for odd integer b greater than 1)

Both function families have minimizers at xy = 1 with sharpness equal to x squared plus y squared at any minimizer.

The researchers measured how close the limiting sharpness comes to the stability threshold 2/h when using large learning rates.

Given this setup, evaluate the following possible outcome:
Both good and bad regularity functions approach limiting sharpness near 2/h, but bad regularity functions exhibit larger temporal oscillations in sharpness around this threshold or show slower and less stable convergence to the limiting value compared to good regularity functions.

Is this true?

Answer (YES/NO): NO